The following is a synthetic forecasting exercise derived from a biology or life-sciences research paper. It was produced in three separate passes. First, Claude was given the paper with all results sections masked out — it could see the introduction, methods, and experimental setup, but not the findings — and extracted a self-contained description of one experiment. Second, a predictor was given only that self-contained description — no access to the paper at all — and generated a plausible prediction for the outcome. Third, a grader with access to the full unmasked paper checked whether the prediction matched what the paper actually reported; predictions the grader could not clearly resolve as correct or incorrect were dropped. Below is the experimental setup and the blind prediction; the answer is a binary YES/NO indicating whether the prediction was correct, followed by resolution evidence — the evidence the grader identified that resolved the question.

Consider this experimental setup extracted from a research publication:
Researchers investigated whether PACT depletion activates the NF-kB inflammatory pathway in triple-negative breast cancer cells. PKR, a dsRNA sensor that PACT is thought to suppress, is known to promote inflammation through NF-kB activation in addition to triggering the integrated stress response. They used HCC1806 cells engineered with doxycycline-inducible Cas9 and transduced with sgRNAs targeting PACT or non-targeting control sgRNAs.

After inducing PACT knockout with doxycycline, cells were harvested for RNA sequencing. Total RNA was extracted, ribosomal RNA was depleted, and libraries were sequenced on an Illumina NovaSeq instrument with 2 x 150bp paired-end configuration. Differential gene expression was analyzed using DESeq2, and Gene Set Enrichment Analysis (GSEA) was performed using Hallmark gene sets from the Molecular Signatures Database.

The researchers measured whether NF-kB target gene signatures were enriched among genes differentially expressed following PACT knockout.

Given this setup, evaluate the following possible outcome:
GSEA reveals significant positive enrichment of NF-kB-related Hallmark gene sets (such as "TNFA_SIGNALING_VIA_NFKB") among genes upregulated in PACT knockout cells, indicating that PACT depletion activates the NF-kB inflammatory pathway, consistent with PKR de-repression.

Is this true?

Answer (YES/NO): YES